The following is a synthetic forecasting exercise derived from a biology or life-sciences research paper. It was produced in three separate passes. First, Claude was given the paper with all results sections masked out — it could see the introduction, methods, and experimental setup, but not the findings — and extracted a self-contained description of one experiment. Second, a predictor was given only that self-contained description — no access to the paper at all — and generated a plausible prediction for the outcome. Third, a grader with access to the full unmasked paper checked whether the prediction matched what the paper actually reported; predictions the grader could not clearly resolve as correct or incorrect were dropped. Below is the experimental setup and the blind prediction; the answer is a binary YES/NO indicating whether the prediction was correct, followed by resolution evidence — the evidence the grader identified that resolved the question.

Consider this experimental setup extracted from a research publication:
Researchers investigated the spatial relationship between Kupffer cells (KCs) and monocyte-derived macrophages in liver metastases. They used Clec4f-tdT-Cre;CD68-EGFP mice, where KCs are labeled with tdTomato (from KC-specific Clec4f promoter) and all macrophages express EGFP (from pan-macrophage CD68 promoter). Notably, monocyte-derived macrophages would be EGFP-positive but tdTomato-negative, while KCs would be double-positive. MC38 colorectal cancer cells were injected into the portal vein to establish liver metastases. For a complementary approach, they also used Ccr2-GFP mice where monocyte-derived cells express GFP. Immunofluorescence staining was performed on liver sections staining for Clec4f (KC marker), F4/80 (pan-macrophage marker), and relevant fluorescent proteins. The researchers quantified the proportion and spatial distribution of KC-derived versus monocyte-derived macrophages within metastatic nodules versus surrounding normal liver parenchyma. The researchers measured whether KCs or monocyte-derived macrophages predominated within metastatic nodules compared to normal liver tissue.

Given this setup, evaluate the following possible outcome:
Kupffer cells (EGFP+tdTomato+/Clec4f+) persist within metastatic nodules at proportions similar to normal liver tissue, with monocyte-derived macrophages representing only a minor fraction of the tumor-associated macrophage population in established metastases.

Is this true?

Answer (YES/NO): NO